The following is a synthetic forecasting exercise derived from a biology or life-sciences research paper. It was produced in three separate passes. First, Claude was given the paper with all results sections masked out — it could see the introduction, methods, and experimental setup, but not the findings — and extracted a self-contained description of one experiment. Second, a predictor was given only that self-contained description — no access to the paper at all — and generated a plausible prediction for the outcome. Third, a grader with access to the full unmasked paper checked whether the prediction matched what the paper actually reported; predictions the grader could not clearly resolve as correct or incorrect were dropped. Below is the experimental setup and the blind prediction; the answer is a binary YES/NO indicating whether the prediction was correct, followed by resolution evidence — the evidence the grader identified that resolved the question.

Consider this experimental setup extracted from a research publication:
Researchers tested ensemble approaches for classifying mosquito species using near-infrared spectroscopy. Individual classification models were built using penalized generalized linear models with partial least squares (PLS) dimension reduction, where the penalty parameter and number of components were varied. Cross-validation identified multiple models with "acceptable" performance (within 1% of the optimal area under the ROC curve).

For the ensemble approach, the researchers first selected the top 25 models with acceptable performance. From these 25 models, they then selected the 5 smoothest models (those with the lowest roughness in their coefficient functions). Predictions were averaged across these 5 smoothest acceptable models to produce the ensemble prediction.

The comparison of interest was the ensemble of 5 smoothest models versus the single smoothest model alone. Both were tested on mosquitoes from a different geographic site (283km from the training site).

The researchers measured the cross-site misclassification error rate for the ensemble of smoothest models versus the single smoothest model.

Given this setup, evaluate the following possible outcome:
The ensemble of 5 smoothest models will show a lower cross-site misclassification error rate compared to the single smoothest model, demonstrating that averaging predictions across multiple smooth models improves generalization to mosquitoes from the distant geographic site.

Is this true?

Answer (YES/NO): NO